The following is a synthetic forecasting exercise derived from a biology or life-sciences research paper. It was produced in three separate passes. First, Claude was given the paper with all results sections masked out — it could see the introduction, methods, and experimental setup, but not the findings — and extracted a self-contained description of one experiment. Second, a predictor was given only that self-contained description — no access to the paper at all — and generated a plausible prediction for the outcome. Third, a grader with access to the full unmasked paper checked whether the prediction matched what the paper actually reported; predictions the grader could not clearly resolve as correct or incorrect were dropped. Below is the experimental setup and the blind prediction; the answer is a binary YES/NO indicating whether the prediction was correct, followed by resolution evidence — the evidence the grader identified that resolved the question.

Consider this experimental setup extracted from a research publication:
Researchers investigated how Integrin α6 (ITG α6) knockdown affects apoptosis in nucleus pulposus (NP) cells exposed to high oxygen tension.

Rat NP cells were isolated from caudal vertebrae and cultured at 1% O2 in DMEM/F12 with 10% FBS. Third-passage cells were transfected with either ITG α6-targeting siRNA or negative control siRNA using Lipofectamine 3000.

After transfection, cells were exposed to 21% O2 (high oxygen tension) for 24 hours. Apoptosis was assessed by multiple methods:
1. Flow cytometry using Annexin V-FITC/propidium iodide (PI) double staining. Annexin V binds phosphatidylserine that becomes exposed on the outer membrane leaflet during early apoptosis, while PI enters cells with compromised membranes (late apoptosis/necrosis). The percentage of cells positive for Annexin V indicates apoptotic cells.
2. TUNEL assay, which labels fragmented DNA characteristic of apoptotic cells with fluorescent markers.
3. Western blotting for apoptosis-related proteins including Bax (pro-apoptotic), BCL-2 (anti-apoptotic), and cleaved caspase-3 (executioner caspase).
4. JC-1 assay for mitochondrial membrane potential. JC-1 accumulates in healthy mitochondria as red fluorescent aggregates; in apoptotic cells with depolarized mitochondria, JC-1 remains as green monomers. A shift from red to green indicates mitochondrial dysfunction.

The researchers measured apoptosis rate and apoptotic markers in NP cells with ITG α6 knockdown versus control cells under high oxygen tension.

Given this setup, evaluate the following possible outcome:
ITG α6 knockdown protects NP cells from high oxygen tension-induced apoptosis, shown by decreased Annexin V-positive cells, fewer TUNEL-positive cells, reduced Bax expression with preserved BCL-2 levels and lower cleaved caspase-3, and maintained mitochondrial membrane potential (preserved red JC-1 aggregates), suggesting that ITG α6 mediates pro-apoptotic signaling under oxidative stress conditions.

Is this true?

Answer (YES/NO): NO